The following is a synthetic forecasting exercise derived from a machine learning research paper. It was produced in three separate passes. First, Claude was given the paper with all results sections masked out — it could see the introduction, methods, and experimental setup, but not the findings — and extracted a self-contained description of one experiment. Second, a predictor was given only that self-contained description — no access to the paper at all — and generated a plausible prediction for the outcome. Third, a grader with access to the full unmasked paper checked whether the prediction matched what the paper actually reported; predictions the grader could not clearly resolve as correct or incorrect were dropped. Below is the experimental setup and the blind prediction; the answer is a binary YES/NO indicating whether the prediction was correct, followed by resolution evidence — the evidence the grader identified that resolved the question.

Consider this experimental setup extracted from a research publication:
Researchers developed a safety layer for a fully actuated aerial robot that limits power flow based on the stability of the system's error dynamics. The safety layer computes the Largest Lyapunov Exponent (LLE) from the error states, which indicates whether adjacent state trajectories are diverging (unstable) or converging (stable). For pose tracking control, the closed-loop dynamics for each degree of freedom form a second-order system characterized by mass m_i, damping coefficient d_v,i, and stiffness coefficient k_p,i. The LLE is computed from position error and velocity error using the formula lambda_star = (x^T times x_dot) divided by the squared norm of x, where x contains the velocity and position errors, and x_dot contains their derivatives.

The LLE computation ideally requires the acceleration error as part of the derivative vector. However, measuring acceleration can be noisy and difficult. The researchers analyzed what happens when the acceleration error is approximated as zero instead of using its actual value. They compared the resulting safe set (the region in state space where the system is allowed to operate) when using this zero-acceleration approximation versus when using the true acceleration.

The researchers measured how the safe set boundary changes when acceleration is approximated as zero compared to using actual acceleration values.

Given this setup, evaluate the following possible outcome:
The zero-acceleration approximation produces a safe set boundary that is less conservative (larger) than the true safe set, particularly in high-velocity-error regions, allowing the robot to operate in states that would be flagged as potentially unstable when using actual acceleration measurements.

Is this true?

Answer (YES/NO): YES